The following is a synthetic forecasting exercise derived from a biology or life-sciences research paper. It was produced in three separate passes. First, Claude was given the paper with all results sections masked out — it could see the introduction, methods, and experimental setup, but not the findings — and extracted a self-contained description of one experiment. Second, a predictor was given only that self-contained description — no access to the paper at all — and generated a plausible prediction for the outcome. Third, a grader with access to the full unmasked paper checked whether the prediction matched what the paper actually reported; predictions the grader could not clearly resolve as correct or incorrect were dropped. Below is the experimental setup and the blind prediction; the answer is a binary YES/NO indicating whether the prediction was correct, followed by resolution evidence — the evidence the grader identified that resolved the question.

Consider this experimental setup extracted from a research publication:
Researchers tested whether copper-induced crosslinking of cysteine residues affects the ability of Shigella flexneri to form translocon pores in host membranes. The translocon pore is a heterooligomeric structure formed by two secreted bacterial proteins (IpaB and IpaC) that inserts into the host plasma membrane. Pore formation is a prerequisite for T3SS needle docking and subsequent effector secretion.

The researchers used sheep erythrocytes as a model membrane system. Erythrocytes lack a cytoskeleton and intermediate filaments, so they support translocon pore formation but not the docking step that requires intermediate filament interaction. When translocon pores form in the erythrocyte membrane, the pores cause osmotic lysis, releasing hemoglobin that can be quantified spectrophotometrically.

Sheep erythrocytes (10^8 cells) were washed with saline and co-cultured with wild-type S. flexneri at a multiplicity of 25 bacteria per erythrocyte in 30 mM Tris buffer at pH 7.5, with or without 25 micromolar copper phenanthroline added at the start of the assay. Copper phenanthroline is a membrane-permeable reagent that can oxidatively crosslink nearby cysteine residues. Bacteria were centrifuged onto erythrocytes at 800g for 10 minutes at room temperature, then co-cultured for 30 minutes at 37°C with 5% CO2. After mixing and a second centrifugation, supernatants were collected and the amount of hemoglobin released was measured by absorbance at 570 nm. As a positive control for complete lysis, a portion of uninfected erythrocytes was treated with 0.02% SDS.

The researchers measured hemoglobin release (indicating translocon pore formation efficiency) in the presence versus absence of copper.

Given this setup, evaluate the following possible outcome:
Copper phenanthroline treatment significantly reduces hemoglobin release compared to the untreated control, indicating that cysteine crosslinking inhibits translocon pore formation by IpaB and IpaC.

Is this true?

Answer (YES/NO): NO